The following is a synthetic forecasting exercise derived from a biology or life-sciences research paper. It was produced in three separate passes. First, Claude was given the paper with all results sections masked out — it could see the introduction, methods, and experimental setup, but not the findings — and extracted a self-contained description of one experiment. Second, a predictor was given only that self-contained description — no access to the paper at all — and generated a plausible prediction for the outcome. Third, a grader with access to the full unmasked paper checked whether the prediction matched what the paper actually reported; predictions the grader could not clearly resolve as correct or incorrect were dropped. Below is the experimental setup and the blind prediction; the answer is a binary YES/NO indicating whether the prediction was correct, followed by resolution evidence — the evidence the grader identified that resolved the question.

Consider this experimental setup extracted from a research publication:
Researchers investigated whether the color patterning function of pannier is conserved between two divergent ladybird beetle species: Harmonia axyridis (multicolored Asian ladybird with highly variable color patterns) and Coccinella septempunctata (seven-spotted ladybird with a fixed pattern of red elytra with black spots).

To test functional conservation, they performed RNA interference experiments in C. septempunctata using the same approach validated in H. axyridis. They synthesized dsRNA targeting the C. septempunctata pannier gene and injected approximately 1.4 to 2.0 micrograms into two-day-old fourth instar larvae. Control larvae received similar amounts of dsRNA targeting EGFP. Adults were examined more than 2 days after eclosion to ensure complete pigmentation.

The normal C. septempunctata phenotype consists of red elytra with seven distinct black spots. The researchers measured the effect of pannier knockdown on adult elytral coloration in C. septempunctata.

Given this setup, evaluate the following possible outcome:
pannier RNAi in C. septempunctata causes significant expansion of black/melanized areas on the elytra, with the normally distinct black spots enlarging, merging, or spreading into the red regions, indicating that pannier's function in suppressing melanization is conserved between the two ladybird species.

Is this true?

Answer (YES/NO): NO